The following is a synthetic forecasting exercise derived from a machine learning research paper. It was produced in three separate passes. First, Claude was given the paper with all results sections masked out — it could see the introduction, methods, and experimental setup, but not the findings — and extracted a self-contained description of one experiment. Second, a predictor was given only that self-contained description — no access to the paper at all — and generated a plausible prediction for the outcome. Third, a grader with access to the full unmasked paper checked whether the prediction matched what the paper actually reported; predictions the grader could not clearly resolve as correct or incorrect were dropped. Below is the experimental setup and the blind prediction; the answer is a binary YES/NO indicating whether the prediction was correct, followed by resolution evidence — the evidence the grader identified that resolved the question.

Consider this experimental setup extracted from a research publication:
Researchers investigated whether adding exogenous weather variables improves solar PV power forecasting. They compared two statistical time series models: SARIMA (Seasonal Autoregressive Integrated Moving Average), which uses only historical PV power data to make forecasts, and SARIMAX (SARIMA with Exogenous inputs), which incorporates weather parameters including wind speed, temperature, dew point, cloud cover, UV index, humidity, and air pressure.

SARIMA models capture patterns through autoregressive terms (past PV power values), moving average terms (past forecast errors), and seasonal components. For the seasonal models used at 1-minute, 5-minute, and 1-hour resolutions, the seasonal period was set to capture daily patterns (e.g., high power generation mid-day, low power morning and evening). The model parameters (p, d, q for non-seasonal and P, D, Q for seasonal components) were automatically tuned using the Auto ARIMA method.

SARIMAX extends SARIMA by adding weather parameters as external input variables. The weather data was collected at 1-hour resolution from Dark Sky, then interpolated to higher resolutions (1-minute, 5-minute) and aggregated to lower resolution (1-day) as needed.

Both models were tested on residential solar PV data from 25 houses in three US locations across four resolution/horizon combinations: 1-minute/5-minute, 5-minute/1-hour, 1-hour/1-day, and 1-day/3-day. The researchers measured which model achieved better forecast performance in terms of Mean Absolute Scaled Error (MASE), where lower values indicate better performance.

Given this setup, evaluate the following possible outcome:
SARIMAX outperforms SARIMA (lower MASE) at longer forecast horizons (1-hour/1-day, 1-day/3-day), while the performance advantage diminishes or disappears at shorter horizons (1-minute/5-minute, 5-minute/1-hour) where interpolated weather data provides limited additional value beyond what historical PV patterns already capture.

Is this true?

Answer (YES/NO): YES